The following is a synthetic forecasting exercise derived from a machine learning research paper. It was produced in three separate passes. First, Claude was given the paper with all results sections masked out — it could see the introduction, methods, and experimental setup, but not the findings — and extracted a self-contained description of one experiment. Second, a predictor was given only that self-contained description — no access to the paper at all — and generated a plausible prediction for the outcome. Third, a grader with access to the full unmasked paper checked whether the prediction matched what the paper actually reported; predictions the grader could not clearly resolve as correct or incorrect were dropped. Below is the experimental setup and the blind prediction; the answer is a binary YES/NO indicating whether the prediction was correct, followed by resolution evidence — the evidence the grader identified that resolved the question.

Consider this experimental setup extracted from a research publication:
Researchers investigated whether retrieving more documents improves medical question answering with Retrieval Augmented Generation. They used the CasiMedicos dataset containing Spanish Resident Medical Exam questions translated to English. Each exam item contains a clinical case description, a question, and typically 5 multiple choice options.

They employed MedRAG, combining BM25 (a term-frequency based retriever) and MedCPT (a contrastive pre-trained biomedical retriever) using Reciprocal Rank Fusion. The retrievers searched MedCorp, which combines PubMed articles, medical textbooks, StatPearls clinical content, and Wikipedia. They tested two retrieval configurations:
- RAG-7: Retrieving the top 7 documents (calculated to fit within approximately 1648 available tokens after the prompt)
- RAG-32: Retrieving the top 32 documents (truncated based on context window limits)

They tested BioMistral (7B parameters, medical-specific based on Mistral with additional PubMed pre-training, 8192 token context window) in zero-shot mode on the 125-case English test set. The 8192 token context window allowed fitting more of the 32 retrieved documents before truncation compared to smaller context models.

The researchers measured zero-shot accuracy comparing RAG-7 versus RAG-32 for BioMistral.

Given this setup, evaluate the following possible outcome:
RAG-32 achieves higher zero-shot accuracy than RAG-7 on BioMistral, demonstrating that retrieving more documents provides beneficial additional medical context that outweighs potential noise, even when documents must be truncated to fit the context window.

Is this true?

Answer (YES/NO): YES